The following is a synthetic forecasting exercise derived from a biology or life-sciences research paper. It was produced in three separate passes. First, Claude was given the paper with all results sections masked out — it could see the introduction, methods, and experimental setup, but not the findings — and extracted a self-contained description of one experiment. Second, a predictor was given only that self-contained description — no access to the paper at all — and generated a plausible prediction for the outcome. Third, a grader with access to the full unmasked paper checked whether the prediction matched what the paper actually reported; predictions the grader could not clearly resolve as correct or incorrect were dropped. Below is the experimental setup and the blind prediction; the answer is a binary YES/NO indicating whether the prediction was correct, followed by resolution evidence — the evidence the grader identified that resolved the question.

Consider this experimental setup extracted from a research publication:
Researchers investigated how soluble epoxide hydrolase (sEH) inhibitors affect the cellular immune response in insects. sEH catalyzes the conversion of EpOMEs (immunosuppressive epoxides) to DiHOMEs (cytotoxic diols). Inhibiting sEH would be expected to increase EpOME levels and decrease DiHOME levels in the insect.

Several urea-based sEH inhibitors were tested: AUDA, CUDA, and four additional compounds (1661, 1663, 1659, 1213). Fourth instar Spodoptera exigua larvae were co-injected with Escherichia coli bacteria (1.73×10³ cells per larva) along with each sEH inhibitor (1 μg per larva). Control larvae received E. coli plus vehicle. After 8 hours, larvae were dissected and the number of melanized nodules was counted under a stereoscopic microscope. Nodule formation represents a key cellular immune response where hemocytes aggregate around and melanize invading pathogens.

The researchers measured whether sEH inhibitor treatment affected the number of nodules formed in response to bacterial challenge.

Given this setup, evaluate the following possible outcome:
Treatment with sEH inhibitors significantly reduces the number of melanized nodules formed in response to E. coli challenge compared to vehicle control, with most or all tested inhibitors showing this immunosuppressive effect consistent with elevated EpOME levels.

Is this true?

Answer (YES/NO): YES